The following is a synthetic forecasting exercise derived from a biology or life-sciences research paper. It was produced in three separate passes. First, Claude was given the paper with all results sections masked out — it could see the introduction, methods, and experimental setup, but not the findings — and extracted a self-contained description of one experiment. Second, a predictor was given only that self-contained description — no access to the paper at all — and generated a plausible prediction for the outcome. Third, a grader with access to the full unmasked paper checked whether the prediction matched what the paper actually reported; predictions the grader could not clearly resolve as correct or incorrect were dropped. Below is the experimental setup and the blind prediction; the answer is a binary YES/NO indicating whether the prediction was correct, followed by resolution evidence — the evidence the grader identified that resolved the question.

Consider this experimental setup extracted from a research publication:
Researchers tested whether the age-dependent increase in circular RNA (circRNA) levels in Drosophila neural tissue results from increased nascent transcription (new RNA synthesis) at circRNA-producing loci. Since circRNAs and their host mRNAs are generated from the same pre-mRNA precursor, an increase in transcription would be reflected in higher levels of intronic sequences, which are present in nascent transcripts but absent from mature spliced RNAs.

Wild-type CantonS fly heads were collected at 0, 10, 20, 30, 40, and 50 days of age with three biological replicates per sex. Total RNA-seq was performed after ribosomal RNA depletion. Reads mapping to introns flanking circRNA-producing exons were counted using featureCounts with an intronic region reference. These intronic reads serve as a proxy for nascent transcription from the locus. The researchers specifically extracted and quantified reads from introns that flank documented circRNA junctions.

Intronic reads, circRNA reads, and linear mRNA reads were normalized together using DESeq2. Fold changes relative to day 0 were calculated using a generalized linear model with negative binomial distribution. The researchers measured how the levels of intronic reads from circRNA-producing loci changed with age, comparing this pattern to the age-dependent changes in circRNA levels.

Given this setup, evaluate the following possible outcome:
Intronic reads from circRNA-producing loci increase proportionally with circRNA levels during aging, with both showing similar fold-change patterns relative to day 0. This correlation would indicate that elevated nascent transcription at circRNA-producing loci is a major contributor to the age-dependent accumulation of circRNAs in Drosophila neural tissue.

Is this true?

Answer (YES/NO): NO